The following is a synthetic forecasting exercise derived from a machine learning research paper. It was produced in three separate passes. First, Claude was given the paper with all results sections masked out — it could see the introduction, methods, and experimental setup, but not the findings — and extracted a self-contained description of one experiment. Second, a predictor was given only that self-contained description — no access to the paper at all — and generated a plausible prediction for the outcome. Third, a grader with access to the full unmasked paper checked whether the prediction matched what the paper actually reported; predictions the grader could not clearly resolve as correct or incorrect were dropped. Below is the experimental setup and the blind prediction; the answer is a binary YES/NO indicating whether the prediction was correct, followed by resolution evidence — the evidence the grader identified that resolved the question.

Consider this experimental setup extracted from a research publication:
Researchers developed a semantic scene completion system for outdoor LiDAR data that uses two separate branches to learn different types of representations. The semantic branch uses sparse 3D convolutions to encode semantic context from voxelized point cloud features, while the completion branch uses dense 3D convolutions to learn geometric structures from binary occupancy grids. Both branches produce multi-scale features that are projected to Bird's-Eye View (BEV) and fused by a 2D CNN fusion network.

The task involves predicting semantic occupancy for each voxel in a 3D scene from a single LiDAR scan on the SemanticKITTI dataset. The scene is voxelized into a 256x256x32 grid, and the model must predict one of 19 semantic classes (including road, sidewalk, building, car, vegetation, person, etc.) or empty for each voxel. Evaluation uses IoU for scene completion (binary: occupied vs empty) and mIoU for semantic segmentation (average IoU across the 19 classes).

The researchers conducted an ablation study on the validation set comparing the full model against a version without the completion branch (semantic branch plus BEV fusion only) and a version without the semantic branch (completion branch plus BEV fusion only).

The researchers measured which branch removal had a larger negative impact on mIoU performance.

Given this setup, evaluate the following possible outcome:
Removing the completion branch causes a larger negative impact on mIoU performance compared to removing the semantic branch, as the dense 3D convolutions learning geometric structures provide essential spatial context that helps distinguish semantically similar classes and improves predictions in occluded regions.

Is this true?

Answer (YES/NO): NO